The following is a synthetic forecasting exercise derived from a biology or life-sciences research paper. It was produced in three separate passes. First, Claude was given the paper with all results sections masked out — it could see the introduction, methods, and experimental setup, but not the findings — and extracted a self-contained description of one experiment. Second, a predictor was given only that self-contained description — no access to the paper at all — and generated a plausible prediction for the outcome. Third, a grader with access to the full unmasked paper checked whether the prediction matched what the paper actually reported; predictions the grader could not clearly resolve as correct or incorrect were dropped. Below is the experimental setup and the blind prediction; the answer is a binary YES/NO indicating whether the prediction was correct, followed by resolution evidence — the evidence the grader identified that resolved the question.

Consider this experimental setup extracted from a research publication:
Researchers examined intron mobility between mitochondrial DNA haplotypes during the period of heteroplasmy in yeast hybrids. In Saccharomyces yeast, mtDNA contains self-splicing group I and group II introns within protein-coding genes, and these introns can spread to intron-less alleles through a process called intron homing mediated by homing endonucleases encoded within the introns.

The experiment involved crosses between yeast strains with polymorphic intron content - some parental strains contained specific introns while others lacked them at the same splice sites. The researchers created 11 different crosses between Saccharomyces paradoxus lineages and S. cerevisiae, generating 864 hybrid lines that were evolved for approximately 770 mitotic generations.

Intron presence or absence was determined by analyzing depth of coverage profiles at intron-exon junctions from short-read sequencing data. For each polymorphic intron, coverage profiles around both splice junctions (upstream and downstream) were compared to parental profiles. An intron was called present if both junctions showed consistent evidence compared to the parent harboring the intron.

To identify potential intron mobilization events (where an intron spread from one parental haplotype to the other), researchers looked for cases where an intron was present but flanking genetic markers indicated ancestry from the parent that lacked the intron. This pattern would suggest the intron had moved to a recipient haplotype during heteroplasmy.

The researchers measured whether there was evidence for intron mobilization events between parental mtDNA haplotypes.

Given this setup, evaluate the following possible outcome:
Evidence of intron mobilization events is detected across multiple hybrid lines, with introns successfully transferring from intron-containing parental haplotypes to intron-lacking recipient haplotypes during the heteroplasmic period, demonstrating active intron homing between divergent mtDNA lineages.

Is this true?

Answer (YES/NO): YES